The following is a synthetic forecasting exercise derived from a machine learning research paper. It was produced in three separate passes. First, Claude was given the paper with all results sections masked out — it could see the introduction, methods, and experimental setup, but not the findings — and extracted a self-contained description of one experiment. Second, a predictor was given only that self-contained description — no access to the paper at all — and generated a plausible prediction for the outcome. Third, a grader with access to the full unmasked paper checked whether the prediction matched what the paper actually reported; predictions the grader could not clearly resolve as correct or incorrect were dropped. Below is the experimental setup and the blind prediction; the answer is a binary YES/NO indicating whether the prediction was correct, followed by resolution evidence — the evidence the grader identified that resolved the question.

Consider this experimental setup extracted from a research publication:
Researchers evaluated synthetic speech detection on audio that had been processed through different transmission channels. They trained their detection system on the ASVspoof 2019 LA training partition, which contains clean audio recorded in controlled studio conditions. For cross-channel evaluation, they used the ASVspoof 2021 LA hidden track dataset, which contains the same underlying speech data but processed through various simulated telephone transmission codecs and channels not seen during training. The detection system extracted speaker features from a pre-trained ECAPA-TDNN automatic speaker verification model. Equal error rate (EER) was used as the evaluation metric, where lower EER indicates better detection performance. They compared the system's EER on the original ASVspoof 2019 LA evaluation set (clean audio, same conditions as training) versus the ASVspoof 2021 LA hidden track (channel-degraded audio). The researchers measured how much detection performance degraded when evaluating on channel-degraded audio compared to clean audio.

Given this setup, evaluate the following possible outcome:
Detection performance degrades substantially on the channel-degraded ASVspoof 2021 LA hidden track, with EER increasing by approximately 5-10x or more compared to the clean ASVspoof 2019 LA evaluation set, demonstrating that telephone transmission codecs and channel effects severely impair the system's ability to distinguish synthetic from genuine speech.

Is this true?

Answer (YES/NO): NO